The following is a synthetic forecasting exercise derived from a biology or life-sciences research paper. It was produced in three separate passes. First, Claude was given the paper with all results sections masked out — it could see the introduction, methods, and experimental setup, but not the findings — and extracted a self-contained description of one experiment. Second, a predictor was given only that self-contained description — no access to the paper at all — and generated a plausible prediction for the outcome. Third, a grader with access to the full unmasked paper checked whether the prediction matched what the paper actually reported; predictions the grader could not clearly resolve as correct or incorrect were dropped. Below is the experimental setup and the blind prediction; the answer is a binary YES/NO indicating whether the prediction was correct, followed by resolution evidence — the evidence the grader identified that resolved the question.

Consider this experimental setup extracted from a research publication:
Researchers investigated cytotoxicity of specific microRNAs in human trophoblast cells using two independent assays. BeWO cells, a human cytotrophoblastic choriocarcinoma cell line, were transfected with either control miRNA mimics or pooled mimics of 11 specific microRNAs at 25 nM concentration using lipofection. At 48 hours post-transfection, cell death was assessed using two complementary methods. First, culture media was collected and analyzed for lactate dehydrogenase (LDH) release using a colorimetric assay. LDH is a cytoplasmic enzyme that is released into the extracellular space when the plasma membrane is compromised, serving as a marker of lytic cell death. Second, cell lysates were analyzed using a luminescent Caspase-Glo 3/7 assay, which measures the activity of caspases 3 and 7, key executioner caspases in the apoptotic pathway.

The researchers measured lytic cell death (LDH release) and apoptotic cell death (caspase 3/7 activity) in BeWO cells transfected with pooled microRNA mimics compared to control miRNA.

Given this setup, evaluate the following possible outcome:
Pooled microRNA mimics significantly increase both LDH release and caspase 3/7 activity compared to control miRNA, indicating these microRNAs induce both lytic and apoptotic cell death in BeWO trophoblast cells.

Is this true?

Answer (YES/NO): NO